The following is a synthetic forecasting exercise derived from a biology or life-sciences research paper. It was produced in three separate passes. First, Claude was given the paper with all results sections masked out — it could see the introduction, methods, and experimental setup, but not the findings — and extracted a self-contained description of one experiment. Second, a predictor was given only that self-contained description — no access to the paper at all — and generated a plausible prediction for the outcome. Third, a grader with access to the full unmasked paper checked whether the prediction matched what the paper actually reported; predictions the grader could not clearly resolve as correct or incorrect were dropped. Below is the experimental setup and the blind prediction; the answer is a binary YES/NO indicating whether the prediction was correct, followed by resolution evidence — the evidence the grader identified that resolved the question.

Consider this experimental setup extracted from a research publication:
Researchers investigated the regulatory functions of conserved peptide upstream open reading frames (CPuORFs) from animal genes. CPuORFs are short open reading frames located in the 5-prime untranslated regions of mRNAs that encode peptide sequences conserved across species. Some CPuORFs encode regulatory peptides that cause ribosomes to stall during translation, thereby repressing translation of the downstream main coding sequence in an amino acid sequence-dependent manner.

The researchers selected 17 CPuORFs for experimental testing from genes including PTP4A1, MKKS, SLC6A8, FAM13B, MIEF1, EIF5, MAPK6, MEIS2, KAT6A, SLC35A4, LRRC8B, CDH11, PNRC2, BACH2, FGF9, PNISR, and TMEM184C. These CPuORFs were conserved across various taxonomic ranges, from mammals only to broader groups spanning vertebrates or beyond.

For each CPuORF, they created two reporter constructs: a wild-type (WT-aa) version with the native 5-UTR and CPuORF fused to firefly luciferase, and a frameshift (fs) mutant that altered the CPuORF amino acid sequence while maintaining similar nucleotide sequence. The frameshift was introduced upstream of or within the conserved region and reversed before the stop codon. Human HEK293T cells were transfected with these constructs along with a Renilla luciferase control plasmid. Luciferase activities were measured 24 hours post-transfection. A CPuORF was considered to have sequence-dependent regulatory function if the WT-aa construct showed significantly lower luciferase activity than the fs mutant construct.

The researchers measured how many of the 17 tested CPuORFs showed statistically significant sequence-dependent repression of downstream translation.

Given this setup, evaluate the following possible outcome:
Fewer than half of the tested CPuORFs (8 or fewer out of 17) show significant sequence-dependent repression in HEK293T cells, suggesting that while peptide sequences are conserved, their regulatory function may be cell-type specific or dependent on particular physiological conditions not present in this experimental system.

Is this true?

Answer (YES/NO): YES